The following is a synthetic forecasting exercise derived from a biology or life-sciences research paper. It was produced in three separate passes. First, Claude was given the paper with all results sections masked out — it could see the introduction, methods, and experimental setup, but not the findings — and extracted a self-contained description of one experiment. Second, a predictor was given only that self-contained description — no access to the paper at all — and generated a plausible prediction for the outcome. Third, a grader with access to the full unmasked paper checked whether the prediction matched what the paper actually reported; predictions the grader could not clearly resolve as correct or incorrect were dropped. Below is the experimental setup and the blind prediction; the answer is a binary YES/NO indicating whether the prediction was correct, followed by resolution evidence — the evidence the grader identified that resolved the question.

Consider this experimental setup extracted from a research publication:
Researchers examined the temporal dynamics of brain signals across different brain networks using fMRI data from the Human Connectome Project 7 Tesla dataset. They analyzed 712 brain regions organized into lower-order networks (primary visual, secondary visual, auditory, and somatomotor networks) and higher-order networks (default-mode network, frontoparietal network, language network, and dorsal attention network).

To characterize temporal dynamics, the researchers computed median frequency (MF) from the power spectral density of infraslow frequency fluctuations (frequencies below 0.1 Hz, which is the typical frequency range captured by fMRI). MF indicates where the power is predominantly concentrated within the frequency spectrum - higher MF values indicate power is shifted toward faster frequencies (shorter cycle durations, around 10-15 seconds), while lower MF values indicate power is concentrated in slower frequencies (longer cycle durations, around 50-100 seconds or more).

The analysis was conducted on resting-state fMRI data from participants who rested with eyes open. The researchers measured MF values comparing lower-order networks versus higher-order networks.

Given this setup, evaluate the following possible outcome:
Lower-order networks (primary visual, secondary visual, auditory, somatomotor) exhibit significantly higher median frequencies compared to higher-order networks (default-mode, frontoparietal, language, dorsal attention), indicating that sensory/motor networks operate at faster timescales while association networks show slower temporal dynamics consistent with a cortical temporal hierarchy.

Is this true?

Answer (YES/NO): YES